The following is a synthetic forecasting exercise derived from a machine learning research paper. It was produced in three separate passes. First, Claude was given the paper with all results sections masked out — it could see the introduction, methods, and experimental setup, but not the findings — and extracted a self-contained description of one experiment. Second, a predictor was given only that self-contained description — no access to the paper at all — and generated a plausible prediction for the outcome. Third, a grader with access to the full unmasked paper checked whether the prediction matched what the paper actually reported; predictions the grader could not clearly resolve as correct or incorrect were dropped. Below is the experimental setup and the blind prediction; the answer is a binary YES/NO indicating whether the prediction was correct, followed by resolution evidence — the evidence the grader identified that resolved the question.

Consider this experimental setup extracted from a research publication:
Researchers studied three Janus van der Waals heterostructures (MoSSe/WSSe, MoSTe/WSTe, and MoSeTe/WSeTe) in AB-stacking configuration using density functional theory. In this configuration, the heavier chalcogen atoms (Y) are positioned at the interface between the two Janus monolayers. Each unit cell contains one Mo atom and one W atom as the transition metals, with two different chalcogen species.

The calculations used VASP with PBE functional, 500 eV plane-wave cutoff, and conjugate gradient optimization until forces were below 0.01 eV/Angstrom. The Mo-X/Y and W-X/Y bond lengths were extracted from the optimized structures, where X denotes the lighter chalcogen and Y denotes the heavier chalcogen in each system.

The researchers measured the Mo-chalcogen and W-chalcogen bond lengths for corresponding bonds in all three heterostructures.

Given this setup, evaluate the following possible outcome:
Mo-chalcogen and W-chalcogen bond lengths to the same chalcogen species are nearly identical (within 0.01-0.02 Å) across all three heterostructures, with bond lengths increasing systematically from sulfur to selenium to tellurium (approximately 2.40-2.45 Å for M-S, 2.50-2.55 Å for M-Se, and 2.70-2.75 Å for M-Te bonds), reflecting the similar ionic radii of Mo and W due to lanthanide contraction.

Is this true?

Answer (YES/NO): NO